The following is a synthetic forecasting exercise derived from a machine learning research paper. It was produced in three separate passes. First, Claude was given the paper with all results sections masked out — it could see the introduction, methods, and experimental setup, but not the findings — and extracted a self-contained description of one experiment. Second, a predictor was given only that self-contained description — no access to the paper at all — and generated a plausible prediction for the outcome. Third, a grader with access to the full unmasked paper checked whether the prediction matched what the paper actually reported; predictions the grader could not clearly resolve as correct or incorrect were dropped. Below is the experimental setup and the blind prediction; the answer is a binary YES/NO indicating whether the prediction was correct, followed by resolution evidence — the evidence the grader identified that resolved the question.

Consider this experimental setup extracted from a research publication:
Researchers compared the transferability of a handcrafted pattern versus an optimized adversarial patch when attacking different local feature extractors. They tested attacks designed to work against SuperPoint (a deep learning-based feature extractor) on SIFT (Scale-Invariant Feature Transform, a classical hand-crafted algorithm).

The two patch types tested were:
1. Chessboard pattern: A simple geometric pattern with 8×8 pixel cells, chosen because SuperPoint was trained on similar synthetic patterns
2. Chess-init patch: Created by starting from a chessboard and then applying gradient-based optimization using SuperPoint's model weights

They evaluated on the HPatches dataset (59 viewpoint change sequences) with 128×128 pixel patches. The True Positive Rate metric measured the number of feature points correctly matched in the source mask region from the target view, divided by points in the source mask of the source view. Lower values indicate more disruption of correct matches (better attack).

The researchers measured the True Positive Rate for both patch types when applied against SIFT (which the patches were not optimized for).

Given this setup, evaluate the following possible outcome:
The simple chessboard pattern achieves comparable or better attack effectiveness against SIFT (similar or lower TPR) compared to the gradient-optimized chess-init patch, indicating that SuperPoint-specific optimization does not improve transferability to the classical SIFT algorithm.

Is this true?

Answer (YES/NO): NO